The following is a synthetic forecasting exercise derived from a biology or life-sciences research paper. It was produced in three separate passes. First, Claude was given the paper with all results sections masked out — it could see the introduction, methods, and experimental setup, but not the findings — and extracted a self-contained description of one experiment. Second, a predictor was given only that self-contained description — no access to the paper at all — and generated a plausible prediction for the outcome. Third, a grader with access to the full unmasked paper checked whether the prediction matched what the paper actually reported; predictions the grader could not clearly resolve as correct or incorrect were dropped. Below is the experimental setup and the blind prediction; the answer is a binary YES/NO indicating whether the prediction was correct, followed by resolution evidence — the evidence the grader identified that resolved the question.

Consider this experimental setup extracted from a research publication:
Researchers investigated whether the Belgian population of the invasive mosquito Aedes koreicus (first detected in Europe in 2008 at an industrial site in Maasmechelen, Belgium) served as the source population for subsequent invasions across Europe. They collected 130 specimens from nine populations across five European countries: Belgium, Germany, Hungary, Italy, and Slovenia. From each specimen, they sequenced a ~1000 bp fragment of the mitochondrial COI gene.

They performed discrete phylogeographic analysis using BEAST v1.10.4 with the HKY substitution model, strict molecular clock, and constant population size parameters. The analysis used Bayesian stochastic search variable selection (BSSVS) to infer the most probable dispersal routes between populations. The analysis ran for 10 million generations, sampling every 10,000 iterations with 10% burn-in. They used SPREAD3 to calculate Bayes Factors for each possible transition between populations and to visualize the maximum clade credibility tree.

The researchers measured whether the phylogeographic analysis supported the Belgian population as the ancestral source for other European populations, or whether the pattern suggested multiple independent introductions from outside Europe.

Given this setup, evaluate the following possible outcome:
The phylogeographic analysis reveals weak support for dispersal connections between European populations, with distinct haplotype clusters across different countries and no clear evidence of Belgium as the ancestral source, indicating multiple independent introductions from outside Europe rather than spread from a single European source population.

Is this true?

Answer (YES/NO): NO